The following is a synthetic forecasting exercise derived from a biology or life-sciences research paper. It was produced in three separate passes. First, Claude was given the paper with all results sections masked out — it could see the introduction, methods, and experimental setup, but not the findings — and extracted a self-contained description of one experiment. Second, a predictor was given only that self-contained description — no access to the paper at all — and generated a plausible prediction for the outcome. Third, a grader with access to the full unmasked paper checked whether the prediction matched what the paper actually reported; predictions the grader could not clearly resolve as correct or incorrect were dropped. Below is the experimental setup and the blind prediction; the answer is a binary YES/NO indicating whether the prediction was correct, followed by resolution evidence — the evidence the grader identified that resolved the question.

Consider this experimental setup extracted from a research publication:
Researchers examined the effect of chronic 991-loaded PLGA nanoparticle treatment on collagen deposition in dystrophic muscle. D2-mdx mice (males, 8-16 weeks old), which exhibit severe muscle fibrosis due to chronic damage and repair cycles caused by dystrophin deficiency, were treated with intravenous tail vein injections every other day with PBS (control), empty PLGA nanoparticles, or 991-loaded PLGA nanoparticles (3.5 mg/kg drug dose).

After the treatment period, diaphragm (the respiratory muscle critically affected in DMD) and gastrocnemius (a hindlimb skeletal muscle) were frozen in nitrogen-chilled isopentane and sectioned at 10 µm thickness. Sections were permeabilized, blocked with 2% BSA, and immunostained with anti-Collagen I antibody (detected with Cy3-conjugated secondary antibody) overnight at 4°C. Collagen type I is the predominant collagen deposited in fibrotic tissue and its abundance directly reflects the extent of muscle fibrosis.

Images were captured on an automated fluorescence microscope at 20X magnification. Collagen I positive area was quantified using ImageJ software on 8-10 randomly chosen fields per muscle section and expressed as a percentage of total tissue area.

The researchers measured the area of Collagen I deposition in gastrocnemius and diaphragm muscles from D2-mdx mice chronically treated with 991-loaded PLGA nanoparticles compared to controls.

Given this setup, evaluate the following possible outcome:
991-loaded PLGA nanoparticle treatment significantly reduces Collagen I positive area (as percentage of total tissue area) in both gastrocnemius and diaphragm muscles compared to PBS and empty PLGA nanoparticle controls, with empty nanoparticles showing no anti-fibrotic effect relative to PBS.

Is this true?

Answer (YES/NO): NO